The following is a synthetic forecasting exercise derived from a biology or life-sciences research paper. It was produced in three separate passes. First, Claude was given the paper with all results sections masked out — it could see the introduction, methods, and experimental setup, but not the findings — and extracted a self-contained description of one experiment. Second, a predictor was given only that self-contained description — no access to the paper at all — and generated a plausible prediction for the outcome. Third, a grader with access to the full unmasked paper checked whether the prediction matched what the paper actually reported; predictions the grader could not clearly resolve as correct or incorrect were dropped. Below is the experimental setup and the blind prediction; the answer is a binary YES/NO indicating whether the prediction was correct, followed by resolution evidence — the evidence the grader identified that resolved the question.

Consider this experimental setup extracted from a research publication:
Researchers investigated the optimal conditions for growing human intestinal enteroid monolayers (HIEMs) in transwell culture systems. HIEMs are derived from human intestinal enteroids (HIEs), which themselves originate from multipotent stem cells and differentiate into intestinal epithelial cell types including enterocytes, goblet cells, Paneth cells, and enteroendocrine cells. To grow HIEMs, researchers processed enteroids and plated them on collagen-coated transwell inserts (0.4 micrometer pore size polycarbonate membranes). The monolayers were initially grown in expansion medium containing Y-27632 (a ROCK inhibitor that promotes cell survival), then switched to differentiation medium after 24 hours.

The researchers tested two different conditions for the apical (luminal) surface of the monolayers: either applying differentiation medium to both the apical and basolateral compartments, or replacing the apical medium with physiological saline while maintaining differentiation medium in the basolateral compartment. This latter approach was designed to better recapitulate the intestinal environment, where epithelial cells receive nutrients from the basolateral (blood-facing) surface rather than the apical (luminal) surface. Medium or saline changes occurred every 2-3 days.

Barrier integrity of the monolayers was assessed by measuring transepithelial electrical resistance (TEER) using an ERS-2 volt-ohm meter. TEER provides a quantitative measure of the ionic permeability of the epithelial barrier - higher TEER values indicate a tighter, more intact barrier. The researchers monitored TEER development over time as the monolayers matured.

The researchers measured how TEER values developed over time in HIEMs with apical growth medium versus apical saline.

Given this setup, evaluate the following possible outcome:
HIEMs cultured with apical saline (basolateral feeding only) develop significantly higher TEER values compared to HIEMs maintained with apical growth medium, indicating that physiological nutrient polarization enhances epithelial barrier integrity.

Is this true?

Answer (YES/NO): YES